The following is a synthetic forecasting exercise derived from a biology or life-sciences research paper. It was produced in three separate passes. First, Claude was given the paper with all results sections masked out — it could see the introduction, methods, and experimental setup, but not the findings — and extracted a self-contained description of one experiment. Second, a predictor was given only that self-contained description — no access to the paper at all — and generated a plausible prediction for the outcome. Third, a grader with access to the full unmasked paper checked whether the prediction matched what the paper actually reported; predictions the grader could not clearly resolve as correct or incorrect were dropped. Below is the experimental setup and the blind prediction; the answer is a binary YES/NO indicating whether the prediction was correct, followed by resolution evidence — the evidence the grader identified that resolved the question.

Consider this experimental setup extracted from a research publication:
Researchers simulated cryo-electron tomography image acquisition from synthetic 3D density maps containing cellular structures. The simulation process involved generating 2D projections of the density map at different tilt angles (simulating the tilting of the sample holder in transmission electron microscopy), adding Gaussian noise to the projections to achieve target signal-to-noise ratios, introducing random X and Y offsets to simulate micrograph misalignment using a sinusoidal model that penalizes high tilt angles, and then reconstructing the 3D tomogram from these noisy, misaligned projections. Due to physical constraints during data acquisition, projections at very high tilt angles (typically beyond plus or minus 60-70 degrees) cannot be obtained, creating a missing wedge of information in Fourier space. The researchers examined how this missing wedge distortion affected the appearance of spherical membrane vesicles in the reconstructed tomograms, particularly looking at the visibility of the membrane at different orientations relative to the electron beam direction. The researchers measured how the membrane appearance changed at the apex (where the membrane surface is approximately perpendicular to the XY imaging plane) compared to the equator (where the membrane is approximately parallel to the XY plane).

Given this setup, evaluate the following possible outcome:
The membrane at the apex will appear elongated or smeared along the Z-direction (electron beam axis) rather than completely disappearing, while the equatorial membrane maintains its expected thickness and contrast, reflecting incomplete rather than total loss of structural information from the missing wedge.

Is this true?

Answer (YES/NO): NO